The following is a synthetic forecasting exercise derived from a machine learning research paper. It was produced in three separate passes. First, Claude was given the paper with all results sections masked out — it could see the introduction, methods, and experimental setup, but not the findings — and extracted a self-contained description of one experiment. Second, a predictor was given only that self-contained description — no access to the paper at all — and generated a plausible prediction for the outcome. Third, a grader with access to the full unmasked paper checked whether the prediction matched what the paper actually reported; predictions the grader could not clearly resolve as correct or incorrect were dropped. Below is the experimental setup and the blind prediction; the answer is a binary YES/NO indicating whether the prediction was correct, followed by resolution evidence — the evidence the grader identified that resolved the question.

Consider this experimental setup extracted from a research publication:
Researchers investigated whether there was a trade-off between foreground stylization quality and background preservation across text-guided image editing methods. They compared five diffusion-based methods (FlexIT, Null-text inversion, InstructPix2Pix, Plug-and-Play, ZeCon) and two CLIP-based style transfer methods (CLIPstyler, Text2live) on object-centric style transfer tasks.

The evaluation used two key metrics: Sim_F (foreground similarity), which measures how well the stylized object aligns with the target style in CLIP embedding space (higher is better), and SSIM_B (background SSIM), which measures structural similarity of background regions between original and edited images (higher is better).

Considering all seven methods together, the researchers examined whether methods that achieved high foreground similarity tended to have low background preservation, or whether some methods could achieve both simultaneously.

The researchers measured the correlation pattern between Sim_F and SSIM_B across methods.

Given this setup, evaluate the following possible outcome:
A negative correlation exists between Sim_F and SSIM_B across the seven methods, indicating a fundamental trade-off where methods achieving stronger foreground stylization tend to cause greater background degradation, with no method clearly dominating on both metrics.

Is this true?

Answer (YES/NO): NO